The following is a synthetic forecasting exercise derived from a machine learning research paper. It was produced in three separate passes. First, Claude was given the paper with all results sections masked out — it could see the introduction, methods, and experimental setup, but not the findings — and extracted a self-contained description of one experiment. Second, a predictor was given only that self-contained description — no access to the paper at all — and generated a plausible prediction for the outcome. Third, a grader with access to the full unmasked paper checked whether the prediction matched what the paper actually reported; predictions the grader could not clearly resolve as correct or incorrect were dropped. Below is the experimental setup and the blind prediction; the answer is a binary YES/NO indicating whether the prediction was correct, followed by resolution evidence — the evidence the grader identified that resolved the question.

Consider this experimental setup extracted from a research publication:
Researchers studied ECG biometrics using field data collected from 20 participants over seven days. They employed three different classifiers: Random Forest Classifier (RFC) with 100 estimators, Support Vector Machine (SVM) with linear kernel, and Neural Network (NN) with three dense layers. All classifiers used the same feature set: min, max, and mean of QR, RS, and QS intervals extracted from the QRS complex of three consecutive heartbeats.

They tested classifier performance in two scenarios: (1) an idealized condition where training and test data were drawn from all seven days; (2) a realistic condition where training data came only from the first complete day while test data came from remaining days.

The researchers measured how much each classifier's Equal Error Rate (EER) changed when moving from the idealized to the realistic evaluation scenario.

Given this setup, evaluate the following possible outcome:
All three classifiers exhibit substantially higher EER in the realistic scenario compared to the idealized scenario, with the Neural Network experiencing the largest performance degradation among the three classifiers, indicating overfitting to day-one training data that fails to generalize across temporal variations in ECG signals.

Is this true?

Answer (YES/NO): YES